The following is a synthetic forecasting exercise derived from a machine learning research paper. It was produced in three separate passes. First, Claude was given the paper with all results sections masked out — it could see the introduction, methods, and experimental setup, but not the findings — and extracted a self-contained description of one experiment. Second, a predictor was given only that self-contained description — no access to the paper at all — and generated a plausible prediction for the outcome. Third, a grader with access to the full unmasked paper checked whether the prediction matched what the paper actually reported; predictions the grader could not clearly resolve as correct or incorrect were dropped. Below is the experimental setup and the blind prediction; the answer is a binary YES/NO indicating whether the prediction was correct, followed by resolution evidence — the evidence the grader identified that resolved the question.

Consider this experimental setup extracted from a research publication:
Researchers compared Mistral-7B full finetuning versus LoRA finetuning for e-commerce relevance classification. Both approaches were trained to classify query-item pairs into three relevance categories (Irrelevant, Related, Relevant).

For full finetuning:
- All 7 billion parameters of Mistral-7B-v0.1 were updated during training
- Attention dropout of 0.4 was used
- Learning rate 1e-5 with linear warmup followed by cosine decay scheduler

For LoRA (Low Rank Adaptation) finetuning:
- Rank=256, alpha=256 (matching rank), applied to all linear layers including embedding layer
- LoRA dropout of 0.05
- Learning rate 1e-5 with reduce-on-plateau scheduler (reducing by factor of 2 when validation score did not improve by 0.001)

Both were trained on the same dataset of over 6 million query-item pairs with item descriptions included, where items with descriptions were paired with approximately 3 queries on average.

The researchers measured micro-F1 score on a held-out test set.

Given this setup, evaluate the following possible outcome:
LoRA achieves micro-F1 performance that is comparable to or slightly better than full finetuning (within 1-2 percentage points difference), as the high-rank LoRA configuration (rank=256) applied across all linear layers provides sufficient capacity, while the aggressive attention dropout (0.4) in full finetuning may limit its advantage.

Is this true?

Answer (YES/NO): YES